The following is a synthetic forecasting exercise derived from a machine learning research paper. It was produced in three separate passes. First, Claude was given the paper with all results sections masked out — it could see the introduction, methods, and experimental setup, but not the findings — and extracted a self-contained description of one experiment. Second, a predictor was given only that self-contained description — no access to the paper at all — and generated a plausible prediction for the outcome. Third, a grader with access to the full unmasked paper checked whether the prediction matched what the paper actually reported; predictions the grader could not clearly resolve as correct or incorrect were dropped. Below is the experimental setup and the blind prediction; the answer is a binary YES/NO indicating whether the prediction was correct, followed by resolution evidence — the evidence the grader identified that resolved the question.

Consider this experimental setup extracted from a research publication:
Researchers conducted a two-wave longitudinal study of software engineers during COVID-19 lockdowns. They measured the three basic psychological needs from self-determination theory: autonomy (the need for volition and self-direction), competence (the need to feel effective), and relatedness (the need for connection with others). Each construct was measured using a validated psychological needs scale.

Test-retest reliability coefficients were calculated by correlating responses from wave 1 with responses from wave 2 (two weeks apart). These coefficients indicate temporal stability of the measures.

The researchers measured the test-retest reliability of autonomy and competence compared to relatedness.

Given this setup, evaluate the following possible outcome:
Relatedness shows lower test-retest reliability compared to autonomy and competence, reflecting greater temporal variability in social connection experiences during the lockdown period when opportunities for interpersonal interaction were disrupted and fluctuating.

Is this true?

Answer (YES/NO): YES